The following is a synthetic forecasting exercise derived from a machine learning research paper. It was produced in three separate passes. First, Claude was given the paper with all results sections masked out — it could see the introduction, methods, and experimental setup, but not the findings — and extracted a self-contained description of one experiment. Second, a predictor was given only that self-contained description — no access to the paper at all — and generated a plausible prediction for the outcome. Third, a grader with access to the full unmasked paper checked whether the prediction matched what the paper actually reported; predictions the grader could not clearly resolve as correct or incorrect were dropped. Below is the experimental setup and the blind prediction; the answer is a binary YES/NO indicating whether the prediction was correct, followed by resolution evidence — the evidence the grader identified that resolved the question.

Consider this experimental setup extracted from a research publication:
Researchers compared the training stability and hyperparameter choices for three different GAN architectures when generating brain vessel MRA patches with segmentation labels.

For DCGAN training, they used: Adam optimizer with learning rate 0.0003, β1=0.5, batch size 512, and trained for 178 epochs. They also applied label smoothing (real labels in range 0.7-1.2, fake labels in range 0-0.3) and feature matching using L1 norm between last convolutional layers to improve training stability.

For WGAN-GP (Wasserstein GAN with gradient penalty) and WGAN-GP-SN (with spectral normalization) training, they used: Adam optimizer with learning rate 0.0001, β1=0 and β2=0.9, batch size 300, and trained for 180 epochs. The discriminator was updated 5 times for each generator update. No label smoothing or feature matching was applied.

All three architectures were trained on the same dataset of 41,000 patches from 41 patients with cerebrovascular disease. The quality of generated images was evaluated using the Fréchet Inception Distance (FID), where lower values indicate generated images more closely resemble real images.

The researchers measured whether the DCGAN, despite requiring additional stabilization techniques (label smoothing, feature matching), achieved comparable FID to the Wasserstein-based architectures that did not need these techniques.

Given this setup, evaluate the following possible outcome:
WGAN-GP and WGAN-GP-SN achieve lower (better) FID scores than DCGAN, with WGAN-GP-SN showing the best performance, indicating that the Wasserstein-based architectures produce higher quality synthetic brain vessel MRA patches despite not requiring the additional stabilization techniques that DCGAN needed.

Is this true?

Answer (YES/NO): YES